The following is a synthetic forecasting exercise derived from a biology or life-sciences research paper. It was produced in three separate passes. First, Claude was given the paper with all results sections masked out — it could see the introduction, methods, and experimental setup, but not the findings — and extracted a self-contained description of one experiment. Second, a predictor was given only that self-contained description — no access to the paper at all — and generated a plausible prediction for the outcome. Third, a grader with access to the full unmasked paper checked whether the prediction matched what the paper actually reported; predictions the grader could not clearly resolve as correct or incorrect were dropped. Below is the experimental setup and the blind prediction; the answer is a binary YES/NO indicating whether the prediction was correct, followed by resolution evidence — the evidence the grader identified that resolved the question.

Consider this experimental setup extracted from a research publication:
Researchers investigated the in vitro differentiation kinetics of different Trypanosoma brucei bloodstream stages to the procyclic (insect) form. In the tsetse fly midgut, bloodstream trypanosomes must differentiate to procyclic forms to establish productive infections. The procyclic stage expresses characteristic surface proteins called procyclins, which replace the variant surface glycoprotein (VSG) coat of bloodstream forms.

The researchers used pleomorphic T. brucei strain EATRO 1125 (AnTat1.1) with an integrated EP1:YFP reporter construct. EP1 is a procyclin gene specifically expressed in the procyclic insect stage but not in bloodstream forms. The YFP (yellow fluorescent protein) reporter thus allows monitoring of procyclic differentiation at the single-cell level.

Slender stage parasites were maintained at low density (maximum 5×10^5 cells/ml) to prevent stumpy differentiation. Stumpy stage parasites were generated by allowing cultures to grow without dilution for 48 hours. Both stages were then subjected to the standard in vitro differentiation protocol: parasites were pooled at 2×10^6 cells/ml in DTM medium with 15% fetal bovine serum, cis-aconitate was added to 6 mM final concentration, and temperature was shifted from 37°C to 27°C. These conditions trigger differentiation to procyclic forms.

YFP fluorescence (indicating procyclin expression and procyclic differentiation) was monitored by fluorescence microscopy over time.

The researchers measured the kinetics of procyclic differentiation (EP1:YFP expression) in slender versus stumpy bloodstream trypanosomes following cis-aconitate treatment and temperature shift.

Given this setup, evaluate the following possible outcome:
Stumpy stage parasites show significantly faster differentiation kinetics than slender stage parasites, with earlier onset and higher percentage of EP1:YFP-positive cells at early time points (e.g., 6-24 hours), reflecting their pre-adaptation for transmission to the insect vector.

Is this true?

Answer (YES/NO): YES